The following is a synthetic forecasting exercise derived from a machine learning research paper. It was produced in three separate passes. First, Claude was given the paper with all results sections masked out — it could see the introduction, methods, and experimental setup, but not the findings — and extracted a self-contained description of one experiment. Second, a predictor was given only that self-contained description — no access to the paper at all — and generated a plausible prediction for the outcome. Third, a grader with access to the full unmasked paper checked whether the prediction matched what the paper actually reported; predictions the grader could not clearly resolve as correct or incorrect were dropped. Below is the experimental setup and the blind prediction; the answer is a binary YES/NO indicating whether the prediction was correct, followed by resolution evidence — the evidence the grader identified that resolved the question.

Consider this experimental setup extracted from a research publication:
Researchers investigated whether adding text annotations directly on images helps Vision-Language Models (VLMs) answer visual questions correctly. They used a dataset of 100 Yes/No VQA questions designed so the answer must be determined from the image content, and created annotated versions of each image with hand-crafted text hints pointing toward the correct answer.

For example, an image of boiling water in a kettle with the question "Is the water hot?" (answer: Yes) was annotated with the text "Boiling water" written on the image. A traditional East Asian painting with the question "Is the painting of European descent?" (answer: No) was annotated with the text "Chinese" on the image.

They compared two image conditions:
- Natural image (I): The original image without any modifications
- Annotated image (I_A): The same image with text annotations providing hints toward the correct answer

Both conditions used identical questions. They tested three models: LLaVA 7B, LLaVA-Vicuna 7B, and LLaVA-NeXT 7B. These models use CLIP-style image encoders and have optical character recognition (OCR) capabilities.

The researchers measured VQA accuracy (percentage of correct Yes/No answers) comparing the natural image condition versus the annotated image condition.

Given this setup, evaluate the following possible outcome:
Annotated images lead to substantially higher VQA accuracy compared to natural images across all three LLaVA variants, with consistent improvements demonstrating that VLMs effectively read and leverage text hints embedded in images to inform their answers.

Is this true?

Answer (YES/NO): NO